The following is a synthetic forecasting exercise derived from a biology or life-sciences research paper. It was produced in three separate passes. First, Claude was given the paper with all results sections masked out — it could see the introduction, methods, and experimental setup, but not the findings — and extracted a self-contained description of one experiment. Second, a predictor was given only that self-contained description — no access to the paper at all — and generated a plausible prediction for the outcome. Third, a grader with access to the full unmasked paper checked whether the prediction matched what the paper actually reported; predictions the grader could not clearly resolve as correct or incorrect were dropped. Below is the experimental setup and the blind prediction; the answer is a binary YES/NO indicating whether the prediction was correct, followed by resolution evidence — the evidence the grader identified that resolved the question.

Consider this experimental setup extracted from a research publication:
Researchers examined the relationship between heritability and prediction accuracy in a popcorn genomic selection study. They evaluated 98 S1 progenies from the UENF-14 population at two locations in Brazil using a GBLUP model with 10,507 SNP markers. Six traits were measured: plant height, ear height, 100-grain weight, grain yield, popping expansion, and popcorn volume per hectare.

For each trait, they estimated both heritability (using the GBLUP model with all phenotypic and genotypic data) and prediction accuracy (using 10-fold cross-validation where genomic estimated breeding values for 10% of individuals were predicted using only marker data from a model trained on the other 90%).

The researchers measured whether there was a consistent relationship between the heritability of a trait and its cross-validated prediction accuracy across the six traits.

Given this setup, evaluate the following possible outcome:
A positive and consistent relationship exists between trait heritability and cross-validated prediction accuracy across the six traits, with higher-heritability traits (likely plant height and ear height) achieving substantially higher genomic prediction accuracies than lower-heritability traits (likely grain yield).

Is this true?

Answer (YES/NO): YES